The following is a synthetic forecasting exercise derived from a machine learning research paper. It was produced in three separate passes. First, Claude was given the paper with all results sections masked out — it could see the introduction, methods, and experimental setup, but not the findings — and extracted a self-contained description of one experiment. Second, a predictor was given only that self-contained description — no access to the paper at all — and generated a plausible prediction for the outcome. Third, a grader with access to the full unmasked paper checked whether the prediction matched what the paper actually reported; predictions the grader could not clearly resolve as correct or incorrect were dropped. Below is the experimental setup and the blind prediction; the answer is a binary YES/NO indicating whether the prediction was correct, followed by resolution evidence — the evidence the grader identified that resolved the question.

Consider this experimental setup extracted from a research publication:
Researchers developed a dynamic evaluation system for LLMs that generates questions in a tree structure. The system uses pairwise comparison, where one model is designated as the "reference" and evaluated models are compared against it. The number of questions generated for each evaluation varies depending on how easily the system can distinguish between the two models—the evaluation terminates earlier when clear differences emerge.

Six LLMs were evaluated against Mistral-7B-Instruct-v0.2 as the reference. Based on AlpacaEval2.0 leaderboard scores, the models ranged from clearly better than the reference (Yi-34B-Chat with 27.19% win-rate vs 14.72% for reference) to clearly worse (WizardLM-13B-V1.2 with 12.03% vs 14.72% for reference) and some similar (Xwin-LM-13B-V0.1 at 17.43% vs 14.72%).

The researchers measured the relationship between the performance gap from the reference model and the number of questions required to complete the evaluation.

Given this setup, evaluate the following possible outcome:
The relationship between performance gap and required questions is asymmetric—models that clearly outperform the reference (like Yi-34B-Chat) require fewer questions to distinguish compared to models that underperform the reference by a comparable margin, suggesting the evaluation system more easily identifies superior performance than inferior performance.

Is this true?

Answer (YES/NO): NO